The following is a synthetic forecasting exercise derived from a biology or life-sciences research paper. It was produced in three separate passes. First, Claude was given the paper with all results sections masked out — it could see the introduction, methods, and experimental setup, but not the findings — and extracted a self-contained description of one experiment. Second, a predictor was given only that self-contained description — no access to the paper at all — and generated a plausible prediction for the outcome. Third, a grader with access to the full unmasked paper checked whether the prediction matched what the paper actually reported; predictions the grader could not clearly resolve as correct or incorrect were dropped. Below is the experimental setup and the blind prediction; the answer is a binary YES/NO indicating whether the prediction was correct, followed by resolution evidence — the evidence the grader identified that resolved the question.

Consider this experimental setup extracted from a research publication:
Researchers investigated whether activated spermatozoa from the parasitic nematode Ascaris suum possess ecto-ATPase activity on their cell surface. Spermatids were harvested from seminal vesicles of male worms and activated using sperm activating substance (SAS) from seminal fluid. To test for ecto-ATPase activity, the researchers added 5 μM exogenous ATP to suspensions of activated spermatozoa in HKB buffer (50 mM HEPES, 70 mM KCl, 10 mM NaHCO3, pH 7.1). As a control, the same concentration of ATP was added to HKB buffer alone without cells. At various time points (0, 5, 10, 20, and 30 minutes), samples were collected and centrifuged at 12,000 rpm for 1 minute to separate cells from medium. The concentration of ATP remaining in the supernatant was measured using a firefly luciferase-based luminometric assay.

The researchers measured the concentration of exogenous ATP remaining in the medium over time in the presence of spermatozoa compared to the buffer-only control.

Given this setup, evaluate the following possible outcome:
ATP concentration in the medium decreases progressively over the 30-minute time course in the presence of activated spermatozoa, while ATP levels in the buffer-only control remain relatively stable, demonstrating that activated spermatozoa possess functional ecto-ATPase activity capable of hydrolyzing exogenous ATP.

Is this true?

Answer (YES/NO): YES